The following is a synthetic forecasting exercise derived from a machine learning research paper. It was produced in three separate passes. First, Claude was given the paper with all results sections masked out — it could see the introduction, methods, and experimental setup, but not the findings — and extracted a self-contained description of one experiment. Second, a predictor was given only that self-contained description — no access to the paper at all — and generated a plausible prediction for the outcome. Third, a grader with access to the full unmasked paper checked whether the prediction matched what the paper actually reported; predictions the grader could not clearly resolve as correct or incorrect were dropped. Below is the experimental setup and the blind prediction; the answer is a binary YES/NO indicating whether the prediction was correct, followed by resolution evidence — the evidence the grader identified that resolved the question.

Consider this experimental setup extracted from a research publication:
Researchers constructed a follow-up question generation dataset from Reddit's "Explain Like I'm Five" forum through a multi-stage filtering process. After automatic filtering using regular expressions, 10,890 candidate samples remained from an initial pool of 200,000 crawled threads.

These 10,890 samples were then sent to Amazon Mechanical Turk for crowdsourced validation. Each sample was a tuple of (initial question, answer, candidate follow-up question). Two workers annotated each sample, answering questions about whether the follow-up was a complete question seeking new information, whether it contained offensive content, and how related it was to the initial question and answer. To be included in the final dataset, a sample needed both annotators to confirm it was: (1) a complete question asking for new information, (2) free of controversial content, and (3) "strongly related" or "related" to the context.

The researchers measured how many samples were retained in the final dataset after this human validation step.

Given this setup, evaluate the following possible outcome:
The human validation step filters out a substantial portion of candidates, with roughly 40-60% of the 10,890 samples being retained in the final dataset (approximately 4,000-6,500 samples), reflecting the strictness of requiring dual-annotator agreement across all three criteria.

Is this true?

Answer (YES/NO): NO